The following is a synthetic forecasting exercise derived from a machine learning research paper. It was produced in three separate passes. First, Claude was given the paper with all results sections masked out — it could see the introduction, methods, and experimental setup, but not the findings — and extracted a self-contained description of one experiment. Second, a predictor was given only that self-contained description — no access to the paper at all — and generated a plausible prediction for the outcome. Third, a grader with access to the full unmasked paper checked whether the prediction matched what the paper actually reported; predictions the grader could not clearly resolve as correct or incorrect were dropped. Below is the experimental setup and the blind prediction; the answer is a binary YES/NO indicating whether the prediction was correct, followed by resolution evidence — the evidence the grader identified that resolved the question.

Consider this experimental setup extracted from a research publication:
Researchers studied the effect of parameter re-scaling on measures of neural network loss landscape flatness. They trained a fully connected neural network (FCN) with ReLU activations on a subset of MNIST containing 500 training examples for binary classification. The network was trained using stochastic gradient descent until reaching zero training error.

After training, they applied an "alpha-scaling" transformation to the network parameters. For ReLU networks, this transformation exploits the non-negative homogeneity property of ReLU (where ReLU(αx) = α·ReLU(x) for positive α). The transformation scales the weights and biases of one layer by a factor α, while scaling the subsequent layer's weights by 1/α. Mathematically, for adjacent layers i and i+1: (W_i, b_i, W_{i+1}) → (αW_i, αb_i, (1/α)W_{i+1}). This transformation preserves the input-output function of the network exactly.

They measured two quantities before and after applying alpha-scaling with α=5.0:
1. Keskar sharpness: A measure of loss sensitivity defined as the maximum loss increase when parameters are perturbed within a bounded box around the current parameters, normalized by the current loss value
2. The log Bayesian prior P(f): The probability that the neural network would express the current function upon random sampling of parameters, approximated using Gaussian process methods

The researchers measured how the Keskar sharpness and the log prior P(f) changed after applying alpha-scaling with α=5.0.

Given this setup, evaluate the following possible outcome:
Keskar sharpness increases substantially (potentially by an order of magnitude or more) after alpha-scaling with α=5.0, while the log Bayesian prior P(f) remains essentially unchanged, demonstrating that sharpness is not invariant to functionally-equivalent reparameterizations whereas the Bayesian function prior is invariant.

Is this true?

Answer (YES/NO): YES